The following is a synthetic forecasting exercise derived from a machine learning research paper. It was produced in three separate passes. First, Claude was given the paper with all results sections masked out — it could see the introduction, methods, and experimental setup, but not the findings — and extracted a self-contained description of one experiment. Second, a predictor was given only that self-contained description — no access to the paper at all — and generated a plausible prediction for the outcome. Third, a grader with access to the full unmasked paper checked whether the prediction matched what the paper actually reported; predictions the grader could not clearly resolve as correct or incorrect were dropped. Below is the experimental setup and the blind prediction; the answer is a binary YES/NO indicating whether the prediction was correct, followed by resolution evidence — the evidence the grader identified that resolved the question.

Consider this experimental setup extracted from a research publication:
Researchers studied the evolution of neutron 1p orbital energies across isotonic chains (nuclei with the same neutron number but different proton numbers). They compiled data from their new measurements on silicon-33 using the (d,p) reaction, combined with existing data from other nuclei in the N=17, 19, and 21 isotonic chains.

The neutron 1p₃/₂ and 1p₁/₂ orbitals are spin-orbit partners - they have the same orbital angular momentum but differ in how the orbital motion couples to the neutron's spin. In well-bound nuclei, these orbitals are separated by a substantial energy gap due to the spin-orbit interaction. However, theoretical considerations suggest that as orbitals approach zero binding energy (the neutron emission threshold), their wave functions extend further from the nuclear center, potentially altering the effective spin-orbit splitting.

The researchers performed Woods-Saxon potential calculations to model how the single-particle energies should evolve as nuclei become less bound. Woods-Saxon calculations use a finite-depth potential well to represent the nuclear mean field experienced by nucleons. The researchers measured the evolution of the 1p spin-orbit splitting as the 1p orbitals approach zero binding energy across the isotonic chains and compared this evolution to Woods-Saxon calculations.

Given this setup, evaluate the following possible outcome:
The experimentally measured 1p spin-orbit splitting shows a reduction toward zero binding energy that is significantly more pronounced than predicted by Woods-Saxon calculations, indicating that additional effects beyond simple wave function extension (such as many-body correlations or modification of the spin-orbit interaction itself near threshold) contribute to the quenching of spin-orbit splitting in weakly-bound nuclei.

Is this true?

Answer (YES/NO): NO